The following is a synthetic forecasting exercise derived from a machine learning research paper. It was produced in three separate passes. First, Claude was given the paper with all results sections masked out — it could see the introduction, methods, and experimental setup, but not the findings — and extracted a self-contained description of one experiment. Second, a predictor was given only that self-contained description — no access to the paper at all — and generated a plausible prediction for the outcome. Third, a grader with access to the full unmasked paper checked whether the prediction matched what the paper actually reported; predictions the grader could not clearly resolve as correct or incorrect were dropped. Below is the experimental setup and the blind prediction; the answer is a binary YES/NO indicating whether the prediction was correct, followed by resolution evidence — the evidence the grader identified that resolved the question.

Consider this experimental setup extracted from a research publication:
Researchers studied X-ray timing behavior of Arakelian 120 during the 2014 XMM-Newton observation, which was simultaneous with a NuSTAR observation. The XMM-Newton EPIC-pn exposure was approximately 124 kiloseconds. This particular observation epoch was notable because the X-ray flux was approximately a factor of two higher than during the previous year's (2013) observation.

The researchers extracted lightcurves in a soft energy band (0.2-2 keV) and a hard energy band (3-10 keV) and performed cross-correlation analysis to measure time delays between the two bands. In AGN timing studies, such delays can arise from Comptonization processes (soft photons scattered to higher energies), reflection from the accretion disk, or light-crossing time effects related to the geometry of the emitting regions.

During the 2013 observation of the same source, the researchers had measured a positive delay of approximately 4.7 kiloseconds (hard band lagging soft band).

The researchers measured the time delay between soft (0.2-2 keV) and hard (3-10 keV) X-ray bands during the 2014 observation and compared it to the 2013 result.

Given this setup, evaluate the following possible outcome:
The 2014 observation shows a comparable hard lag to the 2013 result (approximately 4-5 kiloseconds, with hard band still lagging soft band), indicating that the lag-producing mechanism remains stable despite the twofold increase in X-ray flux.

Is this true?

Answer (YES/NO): NO